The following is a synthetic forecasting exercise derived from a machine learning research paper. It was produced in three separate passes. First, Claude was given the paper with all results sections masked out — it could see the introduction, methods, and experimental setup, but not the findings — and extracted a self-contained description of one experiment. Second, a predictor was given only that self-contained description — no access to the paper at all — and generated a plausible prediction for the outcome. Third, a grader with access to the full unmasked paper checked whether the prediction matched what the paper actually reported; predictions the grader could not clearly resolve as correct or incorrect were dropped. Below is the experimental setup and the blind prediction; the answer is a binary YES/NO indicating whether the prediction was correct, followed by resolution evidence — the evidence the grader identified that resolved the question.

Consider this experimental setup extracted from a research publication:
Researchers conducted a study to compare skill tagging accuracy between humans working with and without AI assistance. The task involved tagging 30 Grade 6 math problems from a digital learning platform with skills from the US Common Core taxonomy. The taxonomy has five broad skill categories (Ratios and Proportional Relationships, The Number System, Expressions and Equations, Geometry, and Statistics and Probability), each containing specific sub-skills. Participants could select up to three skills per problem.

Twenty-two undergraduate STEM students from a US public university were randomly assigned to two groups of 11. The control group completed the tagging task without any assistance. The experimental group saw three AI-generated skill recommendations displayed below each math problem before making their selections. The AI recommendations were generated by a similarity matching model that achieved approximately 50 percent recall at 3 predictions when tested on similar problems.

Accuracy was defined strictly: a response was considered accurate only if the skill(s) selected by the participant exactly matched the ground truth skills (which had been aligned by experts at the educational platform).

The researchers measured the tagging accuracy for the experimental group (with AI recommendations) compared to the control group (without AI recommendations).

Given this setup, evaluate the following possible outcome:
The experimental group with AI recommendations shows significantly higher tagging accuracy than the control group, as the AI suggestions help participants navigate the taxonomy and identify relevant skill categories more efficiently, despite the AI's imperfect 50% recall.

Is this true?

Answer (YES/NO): NO